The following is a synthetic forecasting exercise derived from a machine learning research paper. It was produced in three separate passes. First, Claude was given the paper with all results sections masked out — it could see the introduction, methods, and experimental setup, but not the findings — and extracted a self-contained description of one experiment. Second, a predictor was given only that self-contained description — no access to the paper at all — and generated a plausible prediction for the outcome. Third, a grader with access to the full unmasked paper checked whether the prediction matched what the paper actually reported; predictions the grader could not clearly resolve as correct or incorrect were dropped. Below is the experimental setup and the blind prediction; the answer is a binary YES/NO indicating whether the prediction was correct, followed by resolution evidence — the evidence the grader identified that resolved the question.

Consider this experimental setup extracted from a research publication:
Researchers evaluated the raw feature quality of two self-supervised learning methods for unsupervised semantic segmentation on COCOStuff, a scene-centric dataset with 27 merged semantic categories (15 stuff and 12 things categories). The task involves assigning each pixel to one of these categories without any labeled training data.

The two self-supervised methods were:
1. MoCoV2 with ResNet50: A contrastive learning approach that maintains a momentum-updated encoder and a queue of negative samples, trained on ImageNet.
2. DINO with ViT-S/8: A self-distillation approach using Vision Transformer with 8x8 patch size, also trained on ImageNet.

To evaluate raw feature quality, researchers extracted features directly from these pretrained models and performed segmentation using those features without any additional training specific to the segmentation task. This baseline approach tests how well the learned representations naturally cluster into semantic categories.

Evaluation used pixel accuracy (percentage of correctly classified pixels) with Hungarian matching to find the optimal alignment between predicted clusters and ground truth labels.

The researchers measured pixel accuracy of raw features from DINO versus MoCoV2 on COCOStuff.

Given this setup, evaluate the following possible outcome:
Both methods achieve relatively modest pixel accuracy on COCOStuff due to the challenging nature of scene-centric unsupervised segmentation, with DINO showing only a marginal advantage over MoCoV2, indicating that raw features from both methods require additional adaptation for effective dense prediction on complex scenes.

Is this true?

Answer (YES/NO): NO